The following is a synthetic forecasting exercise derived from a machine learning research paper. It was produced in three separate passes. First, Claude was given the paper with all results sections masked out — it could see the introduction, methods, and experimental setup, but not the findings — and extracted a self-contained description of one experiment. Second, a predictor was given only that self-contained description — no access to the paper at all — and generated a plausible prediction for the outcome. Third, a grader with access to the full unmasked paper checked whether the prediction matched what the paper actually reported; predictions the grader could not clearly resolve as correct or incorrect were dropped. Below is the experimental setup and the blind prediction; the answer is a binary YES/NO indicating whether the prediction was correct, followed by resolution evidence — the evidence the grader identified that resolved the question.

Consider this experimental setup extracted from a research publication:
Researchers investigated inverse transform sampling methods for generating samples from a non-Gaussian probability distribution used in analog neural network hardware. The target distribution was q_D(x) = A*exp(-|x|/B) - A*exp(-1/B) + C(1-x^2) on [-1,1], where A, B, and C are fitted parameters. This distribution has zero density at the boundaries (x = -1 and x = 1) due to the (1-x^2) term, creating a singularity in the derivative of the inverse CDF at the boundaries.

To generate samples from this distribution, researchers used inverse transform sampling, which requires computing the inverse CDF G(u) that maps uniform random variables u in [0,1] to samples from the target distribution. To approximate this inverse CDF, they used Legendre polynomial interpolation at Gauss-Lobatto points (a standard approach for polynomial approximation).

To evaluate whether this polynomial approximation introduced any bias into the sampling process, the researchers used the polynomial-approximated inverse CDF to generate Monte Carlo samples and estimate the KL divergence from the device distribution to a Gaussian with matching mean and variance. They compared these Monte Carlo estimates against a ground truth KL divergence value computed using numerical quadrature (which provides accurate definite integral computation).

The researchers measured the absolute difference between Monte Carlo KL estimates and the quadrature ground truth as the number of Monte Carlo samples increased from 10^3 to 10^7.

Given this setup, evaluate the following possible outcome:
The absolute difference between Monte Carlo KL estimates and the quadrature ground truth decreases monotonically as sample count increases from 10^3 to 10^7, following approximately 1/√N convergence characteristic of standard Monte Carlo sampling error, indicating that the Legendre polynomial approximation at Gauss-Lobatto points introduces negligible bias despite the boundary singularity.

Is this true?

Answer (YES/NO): NO